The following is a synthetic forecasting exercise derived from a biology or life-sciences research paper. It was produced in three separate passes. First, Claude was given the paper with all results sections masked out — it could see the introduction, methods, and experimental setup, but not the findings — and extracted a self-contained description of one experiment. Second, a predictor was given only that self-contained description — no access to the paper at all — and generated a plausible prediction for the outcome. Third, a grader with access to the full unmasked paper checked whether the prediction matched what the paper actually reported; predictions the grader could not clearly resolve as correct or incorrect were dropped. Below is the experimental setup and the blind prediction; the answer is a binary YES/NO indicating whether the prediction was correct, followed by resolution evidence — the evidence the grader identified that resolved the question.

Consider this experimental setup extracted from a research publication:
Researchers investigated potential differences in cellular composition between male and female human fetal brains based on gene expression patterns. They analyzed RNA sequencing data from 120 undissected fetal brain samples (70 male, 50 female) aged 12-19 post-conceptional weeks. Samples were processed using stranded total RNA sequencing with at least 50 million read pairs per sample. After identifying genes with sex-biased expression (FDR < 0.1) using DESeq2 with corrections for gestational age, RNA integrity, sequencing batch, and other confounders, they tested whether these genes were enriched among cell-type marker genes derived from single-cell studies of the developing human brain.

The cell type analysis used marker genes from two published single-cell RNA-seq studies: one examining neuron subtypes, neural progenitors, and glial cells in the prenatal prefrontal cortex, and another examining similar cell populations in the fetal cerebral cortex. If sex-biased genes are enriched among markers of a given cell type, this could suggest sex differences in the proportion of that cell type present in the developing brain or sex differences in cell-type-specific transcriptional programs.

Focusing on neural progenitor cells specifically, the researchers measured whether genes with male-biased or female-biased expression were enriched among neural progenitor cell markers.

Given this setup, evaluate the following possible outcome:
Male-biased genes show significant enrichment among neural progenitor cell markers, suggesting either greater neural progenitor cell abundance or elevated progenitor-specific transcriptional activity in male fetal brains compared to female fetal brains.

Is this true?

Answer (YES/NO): YES